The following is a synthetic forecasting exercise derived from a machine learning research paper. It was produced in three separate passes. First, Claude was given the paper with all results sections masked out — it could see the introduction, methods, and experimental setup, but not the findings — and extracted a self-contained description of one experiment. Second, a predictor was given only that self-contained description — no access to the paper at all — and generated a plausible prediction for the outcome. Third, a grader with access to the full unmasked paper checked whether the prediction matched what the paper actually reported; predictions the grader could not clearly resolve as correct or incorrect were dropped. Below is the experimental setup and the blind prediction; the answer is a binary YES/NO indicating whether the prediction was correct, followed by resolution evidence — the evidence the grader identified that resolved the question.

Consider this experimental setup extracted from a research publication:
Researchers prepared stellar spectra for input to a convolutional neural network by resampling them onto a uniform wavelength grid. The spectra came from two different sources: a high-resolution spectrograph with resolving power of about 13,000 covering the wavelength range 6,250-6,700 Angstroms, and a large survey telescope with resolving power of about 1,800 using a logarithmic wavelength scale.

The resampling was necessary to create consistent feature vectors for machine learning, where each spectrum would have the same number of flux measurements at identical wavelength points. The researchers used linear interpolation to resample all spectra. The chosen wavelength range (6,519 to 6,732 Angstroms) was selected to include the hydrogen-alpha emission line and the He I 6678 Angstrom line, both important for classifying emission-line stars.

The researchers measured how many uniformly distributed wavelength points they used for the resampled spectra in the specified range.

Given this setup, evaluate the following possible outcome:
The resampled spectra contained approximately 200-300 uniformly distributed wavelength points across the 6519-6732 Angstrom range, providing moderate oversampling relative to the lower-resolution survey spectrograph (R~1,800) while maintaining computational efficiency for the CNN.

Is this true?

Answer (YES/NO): NO